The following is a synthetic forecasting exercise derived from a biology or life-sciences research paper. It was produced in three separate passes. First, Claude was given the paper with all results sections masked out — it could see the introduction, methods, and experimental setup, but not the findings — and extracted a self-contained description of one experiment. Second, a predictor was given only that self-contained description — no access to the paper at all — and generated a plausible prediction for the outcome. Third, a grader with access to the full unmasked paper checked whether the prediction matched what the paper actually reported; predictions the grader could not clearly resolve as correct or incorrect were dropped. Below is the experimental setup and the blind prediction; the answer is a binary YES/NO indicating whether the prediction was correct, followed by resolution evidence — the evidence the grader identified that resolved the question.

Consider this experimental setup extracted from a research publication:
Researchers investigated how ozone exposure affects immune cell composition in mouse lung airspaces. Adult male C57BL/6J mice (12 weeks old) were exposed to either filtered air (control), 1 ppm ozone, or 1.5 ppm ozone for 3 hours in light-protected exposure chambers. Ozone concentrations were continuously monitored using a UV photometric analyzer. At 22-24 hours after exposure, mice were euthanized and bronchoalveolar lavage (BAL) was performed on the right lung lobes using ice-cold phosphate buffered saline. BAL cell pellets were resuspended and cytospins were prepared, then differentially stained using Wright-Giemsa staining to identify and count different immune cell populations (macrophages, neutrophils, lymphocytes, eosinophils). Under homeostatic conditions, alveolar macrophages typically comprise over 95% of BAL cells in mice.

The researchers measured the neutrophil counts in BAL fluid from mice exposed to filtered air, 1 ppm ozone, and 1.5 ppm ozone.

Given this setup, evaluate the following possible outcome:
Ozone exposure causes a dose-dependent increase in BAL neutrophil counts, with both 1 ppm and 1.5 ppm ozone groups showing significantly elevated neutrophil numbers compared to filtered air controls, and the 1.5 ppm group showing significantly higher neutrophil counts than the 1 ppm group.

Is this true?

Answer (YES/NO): NO